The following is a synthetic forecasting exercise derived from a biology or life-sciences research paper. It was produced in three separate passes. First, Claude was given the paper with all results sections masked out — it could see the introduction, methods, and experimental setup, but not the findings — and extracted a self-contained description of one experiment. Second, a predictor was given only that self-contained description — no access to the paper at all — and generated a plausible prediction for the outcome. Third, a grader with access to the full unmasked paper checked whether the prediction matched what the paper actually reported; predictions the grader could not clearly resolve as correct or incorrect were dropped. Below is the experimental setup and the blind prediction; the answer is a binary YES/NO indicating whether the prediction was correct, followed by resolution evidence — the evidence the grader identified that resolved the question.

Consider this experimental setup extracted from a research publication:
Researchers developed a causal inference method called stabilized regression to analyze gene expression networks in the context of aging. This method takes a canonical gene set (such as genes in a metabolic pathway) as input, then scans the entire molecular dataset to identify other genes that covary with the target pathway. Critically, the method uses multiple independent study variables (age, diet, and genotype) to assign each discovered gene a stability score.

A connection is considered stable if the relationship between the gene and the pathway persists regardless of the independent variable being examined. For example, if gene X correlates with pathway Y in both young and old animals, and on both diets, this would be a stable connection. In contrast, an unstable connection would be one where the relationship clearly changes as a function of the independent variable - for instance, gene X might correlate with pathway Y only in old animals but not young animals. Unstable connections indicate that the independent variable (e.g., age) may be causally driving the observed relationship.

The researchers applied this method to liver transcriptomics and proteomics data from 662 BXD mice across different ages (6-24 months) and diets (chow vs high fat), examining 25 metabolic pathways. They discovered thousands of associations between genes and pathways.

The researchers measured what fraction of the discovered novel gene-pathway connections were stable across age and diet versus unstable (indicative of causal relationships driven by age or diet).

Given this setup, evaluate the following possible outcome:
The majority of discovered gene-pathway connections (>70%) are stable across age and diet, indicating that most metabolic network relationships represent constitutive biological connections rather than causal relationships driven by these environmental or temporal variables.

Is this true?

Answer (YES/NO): YES